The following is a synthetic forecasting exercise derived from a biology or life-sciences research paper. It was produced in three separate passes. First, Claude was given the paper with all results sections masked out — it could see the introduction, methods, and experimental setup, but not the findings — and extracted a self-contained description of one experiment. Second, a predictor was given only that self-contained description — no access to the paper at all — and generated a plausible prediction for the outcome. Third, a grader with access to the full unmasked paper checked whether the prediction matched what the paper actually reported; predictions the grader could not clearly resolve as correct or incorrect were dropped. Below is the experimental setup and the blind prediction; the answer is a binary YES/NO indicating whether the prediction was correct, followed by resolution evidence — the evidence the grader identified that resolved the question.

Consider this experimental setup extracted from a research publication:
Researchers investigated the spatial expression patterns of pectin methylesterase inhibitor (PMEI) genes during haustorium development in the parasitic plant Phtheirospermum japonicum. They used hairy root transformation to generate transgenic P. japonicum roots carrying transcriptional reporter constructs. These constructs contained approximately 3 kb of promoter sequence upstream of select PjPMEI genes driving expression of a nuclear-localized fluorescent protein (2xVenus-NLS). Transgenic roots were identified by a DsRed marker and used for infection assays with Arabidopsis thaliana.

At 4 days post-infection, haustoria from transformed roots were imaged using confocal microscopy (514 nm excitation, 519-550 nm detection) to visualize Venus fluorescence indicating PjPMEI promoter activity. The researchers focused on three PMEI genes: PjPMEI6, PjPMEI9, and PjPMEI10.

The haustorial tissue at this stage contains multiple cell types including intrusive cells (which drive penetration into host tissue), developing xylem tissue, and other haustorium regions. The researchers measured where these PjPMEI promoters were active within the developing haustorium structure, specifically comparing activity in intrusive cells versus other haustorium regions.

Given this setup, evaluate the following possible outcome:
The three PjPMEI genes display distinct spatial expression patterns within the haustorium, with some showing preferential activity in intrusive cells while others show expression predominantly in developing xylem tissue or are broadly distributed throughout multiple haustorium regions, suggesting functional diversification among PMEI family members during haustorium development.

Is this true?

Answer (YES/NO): NO